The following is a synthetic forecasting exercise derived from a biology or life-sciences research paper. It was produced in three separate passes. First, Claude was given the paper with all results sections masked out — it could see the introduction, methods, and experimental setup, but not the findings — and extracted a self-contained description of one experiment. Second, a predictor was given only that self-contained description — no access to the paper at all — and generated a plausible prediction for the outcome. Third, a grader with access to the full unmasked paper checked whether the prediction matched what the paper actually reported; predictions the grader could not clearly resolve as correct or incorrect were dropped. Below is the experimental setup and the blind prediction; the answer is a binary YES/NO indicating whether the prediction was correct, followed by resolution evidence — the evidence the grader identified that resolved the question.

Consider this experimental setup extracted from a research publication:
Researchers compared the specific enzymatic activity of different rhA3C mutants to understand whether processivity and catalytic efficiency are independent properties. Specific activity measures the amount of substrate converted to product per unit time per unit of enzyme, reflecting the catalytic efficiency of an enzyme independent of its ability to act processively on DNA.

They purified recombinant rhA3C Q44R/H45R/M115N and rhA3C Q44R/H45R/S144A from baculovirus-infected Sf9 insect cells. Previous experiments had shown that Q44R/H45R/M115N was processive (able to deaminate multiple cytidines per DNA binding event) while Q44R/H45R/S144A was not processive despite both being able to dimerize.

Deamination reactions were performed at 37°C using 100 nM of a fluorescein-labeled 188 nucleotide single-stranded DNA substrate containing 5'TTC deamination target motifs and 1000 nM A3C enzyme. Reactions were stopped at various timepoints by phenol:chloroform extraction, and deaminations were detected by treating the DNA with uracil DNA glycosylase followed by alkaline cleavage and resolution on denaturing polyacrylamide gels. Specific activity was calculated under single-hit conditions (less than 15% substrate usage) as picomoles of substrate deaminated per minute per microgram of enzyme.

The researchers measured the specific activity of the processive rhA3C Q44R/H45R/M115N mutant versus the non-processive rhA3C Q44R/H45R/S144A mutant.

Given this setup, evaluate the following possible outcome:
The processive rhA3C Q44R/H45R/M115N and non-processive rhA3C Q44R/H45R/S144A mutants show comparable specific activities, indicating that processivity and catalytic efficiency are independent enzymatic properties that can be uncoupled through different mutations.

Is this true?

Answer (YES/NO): YES